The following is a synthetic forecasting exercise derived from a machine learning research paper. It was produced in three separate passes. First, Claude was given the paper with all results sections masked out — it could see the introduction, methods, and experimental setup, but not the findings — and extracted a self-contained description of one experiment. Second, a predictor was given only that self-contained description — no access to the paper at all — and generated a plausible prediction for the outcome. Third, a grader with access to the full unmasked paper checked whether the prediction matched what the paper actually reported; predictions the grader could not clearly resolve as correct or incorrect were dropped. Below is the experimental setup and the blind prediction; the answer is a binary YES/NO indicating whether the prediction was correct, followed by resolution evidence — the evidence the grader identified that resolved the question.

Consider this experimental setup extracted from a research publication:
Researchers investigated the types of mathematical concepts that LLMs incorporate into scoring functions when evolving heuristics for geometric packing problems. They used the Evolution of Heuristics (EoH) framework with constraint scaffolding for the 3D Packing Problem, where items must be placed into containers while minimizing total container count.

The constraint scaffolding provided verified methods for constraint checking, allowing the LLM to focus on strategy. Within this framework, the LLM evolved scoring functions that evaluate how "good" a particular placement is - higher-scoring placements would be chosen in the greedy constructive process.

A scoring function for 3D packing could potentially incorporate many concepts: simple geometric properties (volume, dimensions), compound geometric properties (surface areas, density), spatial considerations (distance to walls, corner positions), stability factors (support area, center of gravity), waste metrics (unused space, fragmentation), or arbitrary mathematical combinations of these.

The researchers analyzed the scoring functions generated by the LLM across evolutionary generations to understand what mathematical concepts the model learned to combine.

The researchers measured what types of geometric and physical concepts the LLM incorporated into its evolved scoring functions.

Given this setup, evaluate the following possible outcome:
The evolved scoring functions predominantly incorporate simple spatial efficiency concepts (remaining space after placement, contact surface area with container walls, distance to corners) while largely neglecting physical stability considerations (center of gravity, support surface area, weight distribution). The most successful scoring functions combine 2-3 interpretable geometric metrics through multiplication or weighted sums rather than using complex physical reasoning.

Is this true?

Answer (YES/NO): NO